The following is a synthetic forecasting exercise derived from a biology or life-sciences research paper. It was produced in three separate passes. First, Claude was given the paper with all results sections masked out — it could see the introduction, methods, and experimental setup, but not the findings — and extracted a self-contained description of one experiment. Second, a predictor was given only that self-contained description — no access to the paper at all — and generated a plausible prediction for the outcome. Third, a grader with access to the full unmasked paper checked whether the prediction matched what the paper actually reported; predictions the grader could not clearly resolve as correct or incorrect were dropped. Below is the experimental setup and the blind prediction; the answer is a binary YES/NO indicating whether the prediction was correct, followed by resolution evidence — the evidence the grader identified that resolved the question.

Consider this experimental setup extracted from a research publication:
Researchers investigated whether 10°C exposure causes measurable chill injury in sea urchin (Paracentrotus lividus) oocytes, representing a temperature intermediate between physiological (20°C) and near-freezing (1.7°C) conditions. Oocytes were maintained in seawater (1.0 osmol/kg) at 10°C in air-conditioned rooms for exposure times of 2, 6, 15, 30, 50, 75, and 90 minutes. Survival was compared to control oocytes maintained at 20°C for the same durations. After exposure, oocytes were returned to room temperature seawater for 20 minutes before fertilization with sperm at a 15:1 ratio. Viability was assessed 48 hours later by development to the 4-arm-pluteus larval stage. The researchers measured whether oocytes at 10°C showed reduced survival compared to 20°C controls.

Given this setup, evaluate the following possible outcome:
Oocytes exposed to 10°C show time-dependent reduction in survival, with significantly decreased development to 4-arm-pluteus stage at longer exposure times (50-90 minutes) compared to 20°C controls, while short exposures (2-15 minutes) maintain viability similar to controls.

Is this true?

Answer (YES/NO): NO